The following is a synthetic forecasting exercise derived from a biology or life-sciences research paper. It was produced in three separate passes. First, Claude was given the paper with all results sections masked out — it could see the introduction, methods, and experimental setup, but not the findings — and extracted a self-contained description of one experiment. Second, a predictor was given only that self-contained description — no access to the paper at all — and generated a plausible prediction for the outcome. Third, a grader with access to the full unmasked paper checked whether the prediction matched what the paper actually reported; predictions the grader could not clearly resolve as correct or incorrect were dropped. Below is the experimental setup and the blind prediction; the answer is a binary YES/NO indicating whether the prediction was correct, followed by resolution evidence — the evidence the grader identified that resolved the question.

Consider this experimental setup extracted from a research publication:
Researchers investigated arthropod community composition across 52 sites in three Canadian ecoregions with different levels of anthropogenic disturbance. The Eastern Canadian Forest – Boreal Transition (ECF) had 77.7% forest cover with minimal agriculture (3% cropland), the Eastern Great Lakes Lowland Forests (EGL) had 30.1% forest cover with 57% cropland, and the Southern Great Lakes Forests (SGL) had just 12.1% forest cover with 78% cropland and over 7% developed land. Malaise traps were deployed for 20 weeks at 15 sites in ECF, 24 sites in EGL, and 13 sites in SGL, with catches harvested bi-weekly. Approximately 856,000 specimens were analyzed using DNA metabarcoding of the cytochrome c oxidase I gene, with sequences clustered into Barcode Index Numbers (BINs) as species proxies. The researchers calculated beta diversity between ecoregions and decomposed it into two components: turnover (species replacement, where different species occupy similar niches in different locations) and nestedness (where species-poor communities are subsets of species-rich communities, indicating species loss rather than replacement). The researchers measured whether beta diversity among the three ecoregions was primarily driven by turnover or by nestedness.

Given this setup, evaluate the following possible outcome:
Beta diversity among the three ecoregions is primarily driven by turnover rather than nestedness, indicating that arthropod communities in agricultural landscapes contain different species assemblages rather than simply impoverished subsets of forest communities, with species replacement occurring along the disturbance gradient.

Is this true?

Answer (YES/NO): YES